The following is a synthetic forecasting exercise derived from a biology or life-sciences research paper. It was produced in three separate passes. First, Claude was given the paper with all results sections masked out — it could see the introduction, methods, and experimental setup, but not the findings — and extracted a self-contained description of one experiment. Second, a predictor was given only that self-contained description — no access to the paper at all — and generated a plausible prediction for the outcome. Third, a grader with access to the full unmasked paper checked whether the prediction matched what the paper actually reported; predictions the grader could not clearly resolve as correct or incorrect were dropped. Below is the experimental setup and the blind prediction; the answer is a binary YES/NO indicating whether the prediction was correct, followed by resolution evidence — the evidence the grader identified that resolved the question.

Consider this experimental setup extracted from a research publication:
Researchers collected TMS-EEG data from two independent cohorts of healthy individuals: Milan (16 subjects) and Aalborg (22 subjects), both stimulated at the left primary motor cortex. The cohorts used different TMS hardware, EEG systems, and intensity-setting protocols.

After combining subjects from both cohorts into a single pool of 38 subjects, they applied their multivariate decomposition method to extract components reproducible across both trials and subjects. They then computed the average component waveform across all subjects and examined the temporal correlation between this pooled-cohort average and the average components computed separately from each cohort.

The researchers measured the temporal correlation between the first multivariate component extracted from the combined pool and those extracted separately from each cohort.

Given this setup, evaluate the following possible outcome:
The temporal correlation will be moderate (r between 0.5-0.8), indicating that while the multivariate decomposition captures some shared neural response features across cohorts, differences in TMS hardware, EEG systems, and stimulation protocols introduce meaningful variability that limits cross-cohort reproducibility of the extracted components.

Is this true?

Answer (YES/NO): YES